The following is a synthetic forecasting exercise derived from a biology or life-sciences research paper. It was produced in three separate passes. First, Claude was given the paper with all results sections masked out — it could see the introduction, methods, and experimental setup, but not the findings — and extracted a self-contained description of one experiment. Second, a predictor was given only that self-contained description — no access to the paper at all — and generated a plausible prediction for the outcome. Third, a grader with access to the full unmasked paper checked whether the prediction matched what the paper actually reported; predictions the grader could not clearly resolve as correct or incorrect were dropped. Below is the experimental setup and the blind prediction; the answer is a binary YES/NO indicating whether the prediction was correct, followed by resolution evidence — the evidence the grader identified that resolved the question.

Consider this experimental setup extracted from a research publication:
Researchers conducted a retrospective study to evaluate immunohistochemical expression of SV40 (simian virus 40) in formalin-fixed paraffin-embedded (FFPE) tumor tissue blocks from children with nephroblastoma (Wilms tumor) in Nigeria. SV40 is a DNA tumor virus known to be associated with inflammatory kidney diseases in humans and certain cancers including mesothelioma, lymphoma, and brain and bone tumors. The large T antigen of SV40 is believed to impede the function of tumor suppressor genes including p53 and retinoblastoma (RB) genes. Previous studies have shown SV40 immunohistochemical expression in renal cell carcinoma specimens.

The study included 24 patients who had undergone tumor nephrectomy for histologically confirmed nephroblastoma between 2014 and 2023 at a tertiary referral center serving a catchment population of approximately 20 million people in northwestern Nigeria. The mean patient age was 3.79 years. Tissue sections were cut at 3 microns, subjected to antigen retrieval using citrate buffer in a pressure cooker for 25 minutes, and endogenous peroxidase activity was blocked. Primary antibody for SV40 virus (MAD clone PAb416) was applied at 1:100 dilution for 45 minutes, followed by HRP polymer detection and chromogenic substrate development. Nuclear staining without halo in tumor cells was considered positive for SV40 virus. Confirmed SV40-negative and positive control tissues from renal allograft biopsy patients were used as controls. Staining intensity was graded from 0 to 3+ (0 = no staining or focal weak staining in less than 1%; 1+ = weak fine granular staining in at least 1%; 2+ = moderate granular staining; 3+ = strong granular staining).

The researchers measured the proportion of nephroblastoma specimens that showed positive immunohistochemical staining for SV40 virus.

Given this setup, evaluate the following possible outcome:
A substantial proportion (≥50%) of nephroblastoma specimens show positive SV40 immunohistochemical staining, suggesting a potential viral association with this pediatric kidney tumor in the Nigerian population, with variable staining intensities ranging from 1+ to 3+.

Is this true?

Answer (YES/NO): NO